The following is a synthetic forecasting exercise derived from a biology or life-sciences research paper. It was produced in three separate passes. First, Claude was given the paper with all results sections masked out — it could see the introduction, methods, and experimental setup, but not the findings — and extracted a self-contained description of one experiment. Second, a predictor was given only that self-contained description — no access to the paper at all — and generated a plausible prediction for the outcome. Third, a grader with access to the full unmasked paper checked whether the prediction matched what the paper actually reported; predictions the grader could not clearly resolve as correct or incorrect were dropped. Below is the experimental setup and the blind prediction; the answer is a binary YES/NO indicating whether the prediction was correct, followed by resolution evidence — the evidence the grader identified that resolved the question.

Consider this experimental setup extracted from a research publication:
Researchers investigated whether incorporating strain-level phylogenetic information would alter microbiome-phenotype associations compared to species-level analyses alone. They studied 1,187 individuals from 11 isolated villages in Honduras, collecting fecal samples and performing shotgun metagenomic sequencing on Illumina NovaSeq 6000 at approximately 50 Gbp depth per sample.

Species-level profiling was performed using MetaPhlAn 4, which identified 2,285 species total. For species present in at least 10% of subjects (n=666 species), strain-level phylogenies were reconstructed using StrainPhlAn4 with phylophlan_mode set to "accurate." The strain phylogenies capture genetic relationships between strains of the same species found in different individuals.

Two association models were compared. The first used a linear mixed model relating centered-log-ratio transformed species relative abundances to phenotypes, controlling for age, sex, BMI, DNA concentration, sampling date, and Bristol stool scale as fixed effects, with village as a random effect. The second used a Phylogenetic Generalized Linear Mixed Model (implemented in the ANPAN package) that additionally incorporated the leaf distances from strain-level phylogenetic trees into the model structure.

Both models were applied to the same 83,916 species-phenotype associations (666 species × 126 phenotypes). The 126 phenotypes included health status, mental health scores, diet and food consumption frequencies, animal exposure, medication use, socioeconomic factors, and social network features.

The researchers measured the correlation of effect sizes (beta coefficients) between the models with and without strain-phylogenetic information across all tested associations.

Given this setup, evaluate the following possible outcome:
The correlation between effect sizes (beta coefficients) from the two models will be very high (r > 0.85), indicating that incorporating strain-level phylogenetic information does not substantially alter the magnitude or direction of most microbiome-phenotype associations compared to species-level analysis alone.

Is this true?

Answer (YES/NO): NO